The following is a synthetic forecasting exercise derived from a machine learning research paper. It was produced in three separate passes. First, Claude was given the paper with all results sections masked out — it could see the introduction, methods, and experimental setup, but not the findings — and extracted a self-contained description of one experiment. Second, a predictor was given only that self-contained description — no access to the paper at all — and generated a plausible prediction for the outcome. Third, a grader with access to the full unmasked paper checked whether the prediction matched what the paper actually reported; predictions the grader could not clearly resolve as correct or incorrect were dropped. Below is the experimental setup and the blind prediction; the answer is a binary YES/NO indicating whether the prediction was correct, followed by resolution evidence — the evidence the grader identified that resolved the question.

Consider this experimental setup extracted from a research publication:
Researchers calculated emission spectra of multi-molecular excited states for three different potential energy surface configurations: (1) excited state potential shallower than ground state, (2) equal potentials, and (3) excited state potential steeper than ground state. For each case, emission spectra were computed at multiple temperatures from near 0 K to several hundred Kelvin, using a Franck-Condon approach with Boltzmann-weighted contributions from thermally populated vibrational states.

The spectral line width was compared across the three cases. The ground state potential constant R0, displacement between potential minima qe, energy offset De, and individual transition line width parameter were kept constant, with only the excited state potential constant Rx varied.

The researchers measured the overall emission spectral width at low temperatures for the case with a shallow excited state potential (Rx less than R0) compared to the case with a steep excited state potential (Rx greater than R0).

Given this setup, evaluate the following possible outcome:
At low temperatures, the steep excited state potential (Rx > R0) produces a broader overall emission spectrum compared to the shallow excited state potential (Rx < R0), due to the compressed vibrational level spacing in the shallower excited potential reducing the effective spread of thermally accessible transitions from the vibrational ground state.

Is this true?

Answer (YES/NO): NO